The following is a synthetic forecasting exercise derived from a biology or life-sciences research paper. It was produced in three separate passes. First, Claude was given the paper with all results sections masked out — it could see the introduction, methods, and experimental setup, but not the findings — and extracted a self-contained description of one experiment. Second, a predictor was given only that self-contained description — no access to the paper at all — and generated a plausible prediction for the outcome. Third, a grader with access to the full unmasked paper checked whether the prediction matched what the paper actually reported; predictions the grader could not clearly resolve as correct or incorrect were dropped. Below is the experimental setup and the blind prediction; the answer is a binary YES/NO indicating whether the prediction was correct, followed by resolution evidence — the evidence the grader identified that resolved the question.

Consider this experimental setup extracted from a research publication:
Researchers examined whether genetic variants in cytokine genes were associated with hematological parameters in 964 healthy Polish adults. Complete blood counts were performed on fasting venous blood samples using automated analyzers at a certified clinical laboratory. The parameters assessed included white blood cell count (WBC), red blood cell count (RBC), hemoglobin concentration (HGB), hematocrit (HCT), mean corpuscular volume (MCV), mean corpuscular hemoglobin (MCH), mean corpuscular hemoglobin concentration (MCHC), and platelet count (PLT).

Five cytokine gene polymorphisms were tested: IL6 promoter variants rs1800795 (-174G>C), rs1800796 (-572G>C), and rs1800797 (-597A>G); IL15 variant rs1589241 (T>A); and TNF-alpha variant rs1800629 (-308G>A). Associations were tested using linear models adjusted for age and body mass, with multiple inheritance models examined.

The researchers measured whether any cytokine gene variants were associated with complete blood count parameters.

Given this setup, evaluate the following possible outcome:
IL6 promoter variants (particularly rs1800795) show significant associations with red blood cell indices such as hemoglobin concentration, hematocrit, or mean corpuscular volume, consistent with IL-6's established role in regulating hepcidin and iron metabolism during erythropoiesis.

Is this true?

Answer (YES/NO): YES